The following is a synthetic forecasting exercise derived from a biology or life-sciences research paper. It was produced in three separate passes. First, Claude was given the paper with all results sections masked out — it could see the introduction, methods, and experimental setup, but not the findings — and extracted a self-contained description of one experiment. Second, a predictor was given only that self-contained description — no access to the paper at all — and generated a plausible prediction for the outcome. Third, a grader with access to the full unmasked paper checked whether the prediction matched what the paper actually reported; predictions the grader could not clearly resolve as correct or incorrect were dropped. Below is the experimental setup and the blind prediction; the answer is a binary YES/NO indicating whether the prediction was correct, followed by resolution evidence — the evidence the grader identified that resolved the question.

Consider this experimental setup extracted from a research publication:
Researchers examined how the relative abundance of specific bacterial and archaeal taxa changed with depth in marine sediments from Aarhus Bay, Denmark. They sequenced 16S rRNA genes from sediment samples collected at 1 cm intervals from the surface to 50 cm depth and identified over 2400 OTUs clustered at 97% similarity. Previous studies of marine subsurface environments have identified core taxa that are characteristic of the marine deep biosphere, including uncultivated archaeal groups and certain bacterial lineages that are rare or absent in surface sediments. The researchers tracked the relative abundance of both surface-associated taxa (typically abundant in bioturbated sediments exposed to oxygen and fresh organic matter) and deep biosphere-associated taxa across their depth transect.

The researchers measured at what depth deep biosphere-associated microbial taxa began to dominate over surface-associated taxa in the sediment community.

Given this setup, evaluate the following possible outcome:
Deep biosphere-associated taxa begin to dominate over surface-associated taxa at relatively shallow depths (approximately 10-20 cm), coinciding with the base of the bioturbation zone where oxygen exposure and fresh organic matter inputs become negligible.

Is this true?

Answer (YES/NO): NO